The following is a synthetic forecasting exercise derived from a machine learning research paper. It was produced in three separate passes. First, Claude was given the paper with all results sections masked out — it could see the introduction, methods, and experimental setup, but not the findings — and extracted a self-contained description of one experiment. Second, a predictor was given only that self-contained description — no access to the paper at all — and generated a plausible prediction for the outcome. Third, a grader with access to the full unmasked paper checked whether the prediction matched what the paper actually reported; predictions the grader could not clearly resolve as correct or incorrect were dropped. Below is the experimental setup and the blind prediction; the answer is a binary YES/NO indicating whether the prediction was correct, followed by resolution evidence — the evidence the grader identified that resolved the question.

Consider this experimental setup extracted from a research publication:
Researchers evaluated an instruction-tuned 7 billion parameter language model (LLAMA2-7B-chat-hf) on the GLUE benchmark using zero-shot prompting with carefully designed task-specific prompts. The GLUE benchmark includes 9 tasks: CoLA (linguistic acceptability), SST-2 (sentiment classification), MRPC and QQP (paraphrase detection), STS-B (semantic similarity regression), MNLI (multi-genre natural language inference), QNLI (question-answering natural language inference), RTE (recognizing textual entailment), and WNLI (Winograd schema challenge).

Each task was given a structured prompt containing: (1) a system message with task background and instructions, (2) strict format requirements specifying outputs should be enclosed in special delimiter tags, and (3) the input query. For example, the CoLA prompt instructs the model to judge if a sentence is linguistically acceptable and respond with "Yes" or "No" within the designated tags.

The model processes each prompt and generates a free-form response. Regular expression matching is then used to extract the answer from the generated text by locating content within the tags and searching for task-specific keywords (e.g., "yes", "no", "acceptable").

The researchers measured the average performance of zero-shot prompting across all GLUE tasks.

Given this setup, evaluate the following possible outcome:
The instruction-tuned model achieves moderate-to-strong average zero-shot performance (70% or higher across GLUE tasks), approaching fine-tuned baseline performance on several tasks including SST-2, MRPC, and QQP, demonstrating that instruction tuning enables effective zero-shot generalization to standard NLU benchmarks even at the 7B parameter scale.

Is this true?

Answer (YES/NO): NO